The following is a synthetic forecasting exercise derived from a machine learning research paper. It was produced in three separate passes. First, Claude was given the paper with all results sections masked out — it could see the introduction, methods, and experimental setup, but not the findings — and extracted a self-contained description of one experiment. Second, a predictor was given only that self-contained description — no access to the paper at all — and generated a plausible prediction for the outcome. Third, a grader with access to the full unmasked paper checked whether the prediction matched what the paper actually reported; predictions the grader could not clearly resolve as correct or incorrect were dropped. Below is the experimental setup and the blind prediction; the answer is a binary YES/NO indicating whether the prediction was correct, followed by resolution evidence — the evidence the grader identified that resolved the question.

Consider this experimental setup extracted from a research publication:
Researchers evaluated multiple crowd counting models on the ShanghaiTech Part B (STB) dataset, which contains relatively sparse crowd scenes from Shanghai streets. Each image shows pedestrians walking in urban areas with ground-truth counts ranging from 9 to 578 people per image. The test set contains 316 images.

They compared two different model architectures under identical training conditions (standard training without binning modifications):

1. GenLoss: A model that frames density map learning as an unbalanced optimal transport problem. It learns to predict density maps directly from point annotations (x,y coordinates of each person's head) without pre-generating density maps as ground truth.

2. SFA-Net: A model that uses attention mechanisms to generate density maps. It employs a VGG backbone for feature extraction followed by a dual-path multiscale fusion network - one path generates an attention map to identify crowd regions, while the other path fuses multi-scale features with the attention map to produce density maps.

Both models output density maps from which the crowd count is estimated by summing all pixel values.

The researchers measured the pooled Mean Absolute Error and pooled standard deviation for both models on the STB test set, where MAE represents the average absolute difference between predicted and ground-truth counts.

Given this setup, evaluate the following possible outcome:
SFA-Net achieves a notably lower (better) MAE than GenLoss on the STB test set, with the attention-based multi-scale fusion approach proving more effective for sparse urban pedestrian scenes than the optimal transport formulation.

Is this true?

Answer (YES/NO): YES